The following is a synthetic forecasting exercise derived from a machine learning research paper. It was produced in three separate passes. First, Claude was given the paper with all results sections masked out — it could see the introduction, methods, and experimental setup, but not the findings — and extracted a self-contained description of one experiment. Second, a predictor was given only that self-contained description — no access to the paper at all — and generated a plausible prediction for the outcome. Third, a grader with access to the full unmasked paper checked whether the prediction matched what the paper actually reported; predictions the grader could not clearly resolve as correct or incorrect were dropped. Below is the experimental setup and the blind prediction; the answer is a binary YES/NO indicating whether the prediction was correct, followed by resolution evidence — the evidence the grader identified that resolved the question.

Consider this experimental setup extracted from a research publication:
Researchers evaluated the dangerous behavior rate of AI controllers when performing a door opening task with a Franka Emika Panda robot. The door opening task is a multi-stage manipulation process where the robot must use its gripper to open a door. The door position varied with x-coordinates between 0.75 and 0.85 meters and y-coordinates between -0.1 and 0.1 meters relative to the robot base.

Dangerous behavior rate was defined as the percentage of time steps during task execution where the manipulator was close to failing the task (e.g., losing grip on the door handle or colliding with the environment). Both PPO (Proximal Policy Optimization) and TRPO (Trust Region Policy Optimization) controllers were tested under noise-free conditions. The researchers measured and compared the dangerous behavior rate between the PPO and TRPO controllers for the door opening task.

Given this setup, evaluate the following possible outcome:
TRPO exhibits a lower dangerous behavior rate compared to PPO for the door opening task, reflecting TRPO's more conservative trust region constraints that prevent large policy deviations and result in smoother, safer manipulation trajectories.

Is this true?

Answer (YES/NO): YES